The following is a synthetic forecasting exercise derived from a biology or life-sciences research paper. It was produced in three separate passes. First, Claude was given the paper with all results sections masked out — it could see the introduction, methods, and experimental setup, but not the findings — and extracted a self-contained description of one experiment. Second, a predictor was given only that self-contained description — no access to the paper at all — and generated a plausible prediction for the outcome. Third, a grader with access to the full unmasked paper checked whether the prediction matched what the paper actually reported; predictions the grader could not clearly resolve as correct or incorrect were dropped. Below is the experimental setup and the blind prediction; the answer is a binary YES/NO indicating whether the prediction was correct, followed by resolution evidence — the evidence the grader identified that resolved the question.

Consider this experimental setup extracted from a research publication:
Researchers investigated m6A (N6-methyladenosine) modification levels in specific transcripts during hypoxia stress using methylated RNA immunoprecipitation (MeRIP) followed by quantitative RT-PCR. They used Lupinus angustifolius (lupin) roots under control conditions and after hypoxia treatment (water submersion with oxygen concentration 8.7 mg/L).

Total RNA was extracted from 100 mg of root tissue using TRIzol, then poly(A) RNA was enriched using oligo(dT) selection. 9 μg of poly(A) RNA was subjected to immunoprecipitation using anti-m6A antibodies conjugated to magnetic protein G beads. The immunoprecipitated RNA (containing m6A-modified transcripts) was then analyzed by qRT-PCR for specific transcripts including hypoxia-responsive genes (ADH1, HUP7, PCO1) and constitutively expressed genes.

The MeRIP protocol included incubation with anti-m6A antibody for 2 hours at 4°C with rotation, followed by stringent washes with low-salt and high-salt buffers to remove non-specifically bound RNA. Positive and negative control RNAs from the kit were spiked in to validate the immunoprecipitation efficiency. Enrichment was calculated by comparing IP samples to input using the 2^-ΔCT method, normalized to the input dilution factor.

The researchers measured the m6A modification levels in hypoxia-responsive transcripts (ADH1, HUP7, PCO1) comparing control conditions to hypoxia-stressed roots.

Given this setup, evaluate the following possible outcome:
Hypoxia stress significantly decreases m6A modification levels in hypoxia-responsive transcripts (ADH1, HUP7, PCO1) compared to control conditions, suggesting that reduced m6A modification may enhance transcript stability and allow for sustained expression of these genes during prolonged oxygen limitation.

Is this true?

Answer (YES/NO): NO